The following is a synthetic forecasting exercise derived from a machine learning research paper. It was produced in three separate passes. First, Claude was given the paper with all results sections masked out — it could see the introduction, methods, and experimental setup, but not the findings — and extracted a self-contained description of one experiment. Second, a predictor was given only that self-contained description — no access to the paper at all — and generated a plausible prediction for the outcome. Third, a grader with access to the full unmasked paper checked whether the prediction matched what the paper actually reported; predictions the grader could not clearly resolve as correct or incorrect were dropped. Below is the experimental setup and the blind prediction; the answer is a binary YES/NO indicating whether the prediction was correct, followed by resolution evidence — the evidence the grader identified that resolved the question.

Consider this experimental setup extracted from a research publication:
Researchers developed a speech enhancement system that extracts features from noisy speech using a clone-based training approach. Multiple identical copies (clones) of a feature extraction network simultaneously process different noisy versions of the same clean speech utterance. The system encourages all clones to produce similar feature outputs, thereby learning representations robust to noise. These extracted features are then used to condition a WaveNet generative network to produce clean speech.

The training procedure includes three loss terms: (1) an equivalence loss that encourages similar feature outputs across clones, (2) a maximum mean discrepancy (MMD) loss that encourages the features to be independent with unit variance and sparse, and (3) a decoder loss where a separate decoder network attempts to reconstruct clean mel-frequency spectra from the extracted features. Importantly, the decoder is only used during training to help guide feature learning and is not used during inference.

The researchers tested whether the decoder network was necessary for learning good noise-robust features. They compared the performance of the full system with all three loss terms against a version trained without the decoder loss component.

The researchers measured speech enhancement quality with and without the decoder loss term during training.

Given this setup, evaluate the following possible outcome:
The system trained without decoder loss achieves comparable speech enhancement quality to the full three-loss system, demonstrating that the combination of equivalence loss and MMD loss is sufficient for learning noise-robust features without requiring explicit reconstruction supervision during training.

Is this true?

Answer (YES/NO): NO